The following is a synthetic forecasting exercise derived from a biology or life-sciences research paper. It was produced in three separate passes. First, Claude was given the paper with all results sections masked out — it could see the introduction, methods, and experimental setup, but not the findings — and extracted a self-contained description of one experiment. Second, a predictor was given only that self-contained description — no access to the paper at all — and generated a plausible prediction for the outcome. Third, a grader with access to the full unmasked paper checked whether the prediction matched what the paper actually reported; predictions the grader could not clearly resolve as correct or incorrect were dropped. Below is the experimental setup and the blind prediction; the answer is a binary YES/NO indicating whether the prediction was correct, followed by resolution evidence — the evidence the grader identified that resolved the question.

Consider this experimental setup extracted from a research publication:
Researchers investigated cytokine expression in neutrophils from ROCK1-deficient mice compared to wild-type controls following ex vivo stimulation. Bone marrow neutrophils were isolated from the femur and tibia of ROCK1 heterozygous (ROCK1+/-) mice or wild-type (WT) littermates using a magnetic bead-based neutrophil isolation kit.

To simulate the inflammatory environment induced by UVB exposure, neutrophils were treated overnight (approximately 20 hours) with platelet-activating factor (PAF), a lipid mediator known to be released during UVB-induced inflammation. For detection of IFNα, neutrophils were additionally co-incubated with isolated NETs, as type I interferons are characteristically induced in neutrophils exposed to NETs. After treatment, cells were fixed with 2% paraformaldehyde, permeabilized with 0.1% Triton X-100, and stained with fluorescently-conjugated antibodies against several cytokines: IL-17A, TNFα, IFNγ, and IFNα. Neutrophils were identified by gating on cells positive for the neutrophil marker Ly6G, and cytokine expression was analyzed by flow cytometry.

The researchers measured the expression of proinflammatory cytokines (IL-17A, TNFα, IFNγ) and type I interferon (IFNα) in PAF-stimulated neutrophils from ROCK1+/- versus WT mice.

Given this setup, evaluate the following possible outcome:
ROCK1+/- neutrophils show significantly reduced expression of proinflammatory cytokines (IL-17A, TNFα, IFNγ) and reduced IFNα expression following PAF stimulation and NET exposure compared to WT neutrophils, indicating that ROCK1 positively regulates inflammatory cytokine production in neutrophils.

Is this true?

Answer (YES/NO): NO